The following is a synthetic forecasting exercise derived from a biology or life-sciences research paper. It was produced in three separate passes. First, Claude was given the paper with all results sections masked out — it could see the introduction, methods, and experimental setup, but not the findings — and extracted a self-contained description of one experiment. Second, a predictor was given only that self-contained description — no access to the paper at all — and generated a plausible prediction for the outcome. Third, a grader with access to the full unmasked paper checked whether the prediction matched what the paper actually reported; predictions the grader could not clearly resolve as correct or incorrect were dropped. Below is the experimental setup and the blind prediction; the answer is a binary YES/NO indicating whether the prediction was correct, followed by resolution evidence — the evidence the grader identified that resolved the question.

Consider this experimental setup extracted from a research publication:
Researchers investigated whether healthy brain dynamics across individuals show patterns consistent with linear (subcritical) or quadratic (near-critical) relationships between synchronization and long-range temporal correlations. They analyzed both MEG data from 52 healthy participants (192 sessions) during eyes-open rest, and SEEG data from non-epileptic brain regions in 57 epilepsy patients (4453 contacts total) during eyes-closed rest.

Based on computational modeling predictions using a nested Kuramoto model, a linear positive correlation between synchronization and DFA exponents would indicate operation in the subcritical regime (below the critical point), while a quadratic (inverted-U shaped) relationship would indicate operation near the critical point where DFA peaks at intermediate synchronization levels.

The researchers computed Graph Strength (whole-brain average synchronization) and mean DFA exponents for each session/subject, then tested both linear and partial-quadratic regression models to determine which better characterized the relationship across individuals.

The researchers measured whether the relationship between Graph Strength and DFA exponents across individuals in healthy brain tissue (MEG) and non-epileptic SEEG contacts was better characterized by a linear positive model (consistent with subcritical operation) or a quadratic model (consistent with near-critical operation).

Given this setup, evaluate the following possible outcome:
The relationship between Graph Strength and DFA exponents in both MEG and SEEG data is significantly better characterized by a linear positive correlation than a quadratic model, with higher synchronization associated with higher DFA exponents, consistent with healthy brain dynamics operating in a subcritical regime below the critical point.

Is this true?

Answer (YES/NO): NO